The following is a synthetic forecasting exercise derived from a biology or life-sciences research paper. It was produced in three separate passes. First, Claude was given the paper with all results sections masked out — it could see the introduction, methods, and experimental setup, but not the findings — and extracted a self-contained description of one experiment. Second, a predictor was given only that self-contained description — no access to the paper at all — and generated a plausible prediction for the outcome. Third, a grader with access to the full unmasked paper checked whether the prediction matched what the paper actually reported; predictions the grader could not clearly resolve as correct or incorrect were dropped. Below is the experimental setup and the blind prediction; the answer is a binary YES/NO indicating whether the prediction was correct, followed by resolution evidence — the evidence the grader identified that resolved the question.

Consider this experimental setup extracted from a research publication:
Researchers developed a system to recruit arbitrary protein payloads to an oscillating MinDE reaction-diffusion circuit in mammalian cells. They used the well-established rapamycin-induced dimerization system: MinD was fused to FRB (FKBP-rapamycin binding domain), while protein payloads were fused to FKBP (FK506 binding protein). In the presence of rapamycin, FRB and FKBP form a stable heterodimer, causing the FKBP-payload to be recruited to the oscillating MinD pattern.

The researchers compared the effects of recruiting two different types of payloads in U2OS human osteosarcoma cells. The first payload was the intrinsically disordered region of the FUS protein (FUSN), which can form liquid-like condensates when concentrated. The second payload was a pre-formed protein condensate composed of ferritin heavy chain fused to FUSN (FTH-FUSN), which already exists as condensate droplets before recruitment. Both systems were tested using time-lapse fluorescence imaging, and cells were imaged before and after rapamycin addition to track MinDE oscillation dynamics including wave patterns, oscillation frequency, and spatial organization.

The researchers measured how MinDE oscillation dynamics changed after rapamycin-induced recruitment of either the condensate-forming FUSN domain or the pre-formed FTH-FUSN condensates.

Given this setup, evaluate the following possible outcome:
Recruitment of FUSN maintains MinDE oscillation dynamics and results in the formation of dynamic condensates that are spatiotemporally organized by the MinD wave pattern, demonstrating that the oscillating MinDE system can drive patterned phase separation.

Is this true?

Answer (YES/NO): NO